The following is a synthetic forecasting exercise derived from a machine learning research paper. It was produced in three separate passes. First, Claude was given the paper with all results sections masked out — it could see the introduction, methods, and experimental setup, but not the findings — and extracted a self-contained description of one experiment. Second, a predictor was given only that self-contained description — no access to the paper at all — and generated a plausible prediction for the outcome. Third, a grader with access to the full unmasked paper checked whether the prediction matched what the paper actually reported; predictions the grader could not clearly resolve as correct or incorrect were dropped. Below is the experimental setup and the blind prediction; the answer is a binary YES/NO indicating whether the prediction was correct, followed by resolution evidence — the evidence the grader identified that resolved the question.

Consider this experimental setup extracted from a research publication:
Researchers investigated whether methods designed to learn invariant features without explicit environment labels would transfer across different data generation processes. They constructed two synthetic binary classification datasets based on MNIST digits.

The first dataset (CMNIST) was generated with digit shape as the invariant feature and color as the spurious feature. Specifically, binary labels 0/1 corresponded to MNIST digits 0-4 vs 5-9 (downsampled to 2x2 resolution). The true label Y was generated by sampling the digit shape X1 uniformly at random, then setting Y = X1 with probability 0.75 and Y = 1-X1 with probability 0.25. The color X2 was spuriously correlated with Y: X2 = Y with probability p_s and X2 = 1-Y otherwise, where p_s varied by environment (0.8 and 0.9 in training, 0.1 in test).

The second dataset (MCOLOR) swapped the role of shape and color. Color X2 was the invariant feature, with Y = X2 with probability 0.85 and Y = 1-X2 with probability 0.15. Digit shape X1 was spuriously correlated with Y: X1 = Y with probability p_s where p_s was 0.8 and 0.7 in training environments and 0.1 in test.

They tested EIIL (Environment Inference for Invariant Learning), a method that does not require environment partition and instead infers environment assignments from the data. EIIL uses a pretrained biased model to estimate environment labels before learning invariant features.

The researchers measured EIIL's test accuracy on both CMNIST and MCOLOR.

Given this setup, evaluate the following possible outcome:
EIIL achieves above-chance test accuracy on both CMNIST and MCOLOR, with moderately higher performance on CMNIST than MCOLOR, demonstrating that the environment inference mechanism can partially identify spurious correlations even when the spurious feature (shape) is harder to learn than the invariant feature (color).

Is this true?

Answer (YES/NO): NO